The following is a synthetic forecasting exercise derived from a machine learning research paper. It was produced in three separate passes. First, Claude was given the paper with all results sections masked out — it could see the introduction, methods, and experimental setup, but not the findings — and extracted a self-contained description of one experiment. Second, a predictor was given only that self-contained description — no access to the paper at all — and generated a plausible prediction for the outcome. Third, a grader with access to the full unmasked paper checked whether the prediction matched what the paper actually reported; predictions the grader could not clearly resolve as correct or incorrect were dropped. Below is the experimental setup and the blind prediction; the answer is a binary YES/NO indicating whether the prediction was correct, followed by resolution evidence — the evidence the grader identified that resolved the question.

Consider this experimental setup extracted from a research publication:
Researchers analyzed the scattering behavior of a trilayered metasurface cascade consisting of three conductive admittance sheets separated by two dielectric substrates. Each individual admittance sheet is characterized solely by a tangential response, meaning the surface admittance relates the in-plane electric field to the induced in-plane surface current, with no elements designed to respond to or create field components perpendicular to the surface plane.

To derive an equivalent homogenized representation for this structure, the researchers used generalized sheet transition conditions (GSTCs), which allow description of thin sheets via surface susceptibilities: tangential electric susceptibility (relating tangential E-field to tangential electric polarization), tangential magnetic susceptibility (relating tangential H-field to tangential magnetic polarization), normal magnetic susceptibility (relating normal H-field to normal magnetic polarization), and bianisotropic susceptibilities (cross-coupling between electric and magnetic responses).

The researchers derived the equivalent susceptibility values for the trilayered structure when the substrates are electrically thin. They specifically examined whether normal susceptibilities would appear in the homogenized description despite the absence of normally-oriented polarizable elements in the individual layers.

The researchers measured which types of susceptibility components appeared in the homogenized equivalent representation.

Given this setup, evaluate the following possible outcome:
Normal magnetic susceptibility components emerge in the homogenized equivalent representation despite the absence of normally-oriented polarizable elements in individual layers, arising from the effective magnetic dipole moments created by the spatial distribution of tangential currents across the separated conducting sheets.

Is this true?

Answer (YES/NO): YES